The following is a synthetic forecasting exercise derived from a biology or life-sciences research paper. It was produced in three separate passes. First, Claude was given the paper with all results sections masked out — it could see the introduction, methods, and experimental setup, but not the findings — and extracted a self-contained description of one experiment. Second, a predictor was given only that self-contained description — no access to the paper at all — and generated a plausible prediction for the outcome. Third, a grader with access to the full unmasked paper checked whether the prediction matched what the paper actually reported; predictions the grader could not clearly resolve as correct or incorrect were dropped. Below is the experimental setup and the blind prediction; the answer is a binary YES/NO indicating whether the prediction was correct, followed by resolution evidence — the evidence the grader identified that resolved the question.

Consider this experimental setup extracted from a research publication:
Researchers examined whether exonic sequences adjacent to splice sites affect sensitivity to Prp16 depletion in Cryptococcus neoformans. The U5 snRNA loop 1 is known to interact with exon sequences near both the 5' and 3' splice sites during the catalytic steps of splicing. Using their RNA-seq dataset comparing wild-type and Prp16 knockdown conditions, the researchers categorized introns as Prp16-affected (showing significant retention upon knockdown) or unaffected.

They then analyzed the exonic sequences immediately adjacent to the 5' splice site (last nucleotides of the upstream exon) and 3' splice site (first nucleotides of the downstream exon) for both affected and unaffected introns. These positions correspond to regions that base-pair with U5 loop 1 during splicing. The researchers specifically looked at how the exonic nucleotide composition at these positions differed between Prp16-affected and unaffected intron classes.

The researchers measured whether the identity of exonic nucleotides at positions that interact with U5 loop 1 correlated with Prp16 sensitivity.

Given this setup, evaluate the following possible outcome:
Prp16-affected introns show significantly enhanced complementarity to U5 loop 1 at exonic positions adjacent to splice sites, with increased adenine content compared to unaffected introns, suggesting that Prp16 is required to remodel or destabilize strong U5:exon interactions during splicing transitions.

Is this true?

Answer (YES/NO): NO